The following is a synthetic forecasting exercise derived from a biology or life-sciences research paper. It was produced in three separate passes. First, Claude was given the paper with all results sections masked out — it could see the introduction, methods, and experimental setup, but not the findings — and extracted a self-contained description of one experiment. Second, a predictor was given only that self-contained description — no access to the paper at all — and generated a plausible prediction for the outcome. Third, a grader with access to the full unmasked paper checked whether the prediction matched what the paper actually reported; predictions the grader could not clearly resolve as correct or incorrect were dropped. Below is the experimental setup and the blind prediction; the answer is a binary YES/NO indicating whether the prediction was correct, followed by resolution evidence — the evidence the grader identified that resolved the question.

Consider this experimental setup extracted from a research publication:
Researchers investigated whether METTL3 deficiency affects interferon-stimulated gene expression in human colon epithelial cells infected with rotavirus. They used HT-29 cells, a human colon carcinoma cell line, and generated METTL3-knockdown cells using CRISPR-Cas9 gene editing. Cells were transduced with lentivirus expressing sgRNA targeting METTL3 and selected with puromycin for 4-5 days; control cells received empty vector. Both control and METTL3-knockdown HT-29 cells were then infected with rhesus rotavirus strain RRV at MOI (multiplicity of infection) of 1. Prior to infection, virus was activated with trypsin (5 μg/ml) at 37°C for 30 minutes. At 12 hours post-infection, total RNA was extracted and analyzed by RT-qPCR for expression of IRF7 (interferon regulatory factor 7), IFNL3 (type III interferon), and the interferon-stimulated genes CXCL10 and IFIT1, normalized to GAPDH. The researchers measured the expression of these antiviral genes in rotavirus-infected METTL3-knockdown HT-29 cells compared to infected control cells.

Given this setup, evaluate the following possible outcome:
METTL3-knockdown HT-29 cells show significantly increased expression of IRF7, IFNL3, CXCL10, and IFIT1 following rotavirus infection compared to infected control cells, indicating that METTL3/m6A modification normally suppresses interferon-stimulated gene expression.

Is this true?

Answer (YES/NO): YES